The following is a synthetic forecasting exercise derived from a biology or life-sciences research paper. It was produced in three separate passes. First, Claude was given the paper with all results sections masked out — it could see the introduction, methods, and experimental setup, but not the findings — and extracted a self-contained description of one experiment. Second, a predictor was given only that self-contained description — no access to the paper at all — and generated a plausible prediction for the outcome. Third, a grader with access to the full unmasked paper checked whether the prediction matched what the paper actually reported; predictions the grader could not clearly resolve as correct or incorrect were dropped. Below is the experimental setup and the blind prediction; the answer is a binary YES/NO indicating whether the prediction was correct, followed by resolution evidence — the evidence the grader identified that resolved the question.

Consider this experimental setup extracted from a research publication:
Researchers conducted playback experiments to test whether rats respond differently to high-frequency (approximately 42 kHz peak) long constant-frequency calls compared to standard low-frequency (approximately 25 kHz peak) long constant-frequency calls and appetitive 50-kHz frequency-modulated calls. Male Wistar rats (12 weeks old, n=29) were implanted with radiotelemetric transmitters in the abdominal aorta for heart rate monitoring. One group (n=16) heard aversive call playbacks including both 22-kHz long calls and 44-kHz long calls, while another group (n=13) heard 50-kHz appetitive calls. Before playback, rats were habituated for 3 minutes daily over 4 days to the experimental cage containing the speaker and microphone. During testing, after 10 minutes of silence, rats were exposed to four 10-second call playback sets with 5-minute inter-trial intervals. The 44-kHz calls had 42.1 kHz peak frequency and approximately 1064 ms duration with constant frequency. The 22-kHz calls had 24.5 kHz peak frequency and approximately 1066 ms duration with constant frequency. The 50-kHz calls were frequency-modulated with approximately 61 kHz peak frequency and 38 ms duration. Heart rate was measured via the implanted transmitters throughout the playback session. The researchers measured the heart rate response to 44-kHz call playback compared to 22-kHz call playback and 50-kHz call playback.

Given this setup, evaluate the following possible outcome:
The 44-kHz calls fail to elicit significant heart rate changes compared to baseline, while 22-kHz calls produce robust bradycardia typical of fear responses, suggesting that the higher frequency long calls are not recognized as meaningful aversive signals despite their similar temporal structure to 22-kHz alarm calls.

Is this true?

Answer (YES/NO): NO